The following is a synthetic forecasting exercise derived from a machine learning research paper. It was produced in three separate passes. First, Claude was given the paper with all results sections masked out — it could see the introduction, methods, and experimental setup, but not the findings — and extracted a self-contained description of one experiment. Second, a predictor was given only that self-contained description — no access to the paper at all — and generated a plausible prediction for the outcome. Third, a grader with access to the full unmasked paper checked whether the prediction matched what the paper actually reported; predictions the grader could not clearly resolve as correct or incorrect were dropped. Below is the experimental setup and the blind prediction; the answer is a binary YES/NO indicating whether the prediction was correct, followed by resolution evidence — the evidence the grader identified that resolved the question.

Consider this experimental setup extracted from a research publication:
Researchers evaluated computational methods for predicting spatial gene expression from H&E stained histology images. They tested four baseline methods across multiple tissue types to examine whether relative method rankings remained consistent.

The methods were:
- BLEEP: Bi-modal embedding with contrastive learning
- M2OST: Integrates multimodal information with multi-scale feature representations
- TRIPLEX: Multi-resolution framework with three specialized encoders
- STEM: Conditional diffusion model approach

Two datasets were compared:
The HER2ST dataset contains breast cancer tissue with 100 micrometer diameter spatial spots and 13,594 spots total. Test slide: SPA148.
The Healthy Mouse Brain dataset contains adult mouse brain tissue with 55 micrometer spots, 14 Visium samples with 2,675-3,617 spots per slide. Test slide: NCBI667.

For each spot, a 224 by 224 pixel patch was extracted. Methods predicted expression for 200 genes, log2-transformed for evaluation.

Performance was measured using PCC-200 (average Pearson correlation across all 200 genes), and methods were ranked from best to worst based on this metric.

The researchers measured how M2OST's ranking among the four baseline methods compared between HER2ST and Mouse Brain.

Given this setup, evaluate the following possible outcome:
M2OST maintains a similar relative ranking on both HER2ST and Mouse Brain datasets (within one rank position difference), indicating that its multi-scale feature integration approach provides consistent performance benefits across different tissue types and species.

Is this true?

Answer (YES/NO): NO